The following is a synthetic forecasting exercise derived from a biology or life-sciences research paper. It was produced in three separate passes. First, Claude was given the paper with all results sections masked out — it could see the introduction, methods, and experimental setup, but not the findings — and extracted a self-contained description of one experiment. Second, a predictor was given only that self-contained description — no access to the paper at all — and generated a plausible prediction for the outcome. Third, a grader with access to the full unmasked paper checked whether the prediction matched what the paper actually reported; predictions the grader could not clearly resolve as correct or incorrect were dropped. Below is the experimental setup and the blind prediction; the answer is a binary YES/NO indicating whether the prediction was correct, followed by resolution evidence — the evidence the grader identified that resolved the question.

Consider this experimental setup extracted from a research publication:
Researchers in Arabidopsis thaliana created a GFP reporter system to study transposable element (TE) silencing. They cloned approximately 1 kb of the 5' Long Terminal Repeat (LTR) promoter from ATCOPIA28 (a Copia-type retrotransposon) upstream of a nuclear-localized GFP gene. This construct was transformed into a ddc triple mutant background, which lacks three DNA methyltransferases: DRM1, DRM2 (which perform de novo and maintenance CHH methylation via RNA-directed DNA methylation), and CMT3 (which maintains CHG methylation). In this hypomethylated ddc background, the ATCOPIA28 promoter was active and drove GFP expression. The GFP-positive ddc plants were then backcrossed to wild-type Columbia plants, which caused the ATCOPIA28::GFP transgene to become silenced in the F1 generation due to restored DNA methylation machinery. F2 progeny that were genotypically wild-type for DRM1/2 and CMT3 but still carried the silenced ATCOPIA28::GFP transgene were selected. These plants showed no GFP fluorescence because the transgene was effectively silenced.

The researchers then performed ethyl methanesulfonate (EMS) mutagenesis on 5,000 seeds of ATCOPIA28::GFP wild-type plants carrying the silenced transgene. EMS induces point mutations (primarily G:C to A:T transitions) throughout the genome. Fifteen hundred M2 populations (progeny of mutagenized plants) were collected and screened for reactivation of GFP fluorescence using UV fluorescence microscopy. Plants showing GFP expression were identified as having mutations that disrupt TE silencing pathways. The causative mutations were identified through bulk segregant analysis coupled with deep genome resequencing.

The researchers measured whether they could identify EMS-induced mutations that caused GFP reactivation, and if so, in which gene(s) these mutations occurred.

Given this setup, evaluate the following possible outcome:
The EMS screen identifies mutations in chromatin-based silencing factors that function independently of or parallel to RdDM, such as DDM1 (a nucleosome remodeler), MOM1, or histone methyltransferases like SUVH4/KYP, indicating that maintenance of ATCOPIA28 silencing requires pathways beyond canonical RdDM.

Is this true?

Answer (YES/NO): NO